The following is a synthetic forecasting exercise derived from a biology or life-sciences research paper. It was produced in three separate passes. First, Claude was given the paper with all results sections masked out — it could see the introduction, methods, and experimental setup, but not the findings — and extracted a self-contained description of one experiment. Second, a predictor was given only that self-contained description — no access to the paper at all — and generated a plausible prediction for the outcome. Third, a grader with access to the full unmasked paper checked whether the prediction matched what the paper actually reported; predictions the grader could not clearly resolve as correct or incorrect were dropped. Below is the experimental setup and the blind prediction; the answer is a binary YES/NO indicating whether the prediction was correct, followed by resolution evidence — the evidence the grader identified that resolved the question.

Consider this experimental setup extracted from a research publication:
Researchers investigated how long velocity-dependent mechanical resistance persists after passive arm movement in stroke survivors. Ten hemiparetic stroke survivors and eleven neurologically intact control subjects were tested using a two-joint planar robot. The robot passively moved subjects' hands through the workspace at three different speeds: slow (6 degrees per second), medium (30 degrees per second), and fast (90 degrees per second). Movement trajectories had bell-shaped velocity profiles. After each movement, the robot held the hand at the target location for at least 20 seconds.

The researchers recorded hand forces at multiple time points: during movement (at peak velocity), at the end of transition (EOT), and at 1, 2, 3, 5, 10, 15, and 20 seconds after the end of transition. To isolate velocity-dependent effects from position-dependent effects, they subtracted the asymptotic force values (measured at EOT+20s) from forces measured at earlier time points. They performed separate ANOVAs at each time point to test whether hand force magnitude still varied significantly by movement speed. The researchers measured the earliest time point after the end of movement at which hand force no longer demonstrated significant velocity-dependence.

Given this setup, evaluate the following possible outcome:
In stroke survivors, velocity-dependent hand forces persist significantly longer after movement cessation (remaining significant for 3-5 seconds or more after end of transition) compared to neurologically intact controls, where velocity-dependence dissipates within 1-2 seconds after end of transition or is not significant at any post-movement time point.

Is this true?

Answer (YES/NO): NO